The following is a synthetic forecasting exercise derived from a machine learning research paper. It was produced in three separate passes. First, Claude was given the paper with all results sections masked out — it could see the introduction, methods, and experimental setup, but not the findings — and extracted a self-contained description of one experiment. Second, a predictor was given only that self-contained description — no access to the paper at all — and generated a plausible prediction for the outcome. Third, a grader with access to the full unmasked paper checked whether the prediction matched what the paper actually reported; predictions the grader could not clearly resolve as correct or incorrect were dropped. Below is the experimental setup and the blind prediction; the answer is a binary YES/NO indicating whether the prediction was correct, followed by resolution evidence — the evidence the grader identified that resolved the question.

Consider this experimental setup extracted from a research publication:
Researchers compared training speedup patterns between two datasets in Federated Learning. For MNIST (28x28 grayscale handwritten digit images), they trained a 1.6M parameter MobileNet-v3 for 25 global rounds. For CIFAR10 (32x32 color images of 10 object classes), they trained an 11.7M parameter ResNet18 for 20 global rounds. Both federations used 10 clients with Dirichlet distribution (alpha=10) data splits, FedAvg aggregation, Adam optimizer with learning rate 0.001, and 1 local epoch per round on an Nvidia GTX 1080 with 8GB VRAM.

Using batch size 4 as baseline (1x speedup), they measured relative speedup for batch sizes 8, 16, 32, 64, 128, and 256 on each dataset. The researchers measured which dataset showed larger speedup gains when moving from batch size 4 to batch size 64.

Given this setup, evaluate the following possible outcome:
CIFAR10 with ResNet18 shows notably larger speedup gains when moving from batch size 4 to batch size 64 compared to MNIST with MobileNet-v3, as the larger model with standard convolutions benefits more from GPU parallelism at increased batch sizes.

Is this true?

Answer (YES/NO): NO